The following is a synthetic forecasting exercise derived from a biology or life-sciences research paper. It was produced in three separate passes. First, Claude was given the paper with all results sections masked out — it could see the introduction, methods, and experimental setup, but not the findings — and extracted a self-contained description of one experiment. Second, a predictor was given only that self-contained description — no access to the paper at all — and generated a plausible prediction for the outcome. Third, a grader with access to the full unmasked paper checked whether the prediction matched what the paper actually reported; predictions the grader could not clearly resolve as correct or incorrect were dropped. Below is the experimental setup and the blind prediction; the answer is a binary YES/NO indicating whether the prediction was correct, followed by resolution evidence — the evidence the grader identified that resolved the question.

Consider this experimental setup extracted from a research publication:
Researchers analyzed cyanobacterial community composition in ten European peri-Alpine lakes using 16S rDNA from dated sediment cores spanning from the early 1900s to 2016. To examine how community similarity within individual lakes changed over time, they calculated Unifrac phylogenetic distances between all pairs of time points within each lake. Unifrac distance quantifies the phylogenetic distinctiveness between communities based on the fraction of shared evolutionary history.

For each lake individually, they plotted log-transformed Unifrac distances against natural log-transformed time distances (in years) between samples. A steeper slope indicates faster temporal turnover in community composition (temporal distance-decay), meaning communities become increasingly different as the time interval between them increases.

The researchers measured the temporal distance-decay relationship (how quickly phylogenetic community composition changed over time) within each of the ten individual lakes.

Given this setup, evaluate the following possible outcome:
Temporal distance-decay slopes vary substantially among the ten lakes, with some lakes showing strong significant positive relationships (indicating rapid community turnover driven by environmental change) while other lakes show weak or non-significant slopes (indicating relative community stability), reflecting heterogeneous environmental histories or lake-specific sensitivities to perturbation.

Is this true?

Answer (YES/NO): NO